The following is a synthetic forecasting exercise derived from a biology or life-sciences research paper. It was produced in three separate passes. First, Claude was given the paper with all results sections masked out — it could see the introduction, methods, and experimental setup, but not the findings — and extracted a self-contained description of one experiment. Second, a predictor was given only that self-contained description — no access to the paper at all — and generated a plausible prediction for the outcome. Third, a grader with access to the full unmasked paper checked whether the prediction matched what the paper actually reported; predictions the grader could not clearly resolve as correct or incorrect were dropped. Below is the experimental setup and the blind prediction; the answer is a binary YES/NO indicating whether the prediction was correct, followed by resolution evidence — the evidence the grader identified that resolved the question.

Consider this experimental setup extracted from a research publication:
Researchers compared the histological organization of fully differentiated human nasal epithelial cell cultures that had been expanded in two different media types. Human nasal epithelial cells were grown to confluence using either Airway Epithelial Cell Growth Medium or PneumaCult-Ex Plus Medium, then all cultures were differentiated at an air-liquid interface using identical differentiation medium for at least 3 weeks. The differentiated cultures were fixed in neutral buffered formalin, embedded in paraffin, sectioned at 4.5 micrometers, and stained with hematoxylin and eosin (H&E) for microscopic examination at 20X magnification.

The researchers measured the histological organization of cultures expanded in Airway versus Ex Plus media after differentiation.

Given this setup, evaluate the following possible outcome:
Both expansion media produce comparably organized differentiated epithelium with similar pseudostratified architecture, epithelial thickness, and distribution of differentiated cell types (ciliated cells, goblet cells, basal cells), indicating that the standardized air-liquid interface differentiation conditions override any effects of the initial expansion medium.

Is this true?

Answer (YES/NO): NO